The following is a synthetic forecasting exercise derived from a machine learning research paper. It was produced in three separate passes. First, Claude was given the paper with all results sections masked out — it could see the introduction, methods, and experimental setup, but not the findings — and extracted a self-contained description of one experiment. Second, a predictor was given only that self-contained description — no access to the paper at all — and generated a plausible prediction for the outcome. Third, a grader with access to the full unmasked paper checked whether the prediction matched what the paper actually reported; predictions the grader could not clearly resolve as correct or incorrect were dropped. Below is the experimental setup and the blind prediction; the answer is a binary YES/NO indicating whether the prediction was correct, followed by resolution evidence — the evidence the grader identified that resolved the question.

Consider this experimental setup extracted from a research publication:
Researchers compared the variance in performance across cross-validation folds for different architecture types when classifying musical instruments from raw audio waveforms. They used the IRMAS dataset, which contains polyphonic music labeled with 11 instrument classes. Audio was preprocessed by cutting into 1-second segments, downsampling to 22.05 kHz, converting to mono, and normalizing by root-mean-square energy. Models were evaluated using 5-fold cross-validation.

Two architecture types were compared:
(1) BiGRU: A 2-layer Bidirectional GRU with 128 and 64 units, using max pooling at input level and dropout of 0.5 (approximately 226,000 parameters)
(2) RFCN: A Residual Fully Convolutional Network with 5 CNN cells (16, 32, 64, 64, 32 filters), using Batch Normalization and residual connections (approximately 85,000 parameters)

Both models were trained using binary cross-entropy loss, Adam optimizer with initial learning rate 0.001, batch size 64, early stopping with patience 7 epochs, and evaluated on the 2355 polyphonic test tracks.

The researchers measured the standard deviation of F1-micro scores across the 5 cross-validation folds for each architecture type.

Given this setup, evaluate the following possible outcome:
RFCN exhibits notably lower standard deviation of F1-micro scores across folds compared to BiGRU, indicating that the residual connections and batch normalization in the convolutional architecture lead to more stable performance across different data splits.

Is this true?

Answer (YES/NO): YES